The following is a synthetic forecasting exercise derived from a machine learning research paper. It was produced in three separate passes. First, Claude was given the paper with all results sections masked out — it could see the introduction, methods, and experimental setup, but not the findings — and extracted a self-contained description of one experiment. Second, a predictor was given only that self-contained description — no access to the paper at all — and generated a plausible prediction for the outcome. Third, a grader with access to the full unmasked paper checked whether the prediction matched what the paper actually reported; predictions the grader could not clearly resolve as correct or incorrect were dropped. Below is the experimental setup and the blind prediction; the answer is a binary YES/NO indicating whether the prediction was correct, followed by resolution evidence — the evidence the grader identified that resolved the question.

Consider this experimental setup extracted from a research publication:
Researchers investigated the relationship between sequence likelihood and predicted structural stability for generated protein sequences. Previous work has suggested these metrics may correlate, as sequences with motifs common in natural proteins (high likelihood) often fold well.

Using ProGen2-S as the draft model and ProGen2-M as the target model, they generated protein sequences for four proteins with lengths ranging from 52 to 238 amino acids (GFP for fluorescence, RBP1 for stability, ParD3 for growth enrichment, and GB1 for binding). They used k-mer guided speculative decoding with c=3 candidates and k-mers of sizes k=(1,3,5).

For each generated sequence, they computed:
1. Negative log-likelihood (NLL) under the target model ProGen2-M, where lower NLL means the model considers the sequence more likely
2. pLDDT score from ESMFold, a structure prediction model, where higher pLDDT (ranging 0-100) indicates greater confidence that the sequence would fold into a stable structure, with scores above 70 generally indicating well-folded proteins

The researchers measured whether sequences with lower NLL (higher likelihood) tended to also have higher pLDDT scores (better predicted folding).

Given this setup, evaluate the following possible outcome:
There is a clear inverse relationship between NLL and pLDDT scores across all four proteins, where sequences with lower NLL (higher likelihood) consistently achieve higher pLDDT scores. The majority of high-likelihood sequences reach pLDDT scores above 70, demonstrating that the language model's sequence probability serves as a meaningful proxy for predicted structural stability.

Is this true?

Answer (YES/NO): NO